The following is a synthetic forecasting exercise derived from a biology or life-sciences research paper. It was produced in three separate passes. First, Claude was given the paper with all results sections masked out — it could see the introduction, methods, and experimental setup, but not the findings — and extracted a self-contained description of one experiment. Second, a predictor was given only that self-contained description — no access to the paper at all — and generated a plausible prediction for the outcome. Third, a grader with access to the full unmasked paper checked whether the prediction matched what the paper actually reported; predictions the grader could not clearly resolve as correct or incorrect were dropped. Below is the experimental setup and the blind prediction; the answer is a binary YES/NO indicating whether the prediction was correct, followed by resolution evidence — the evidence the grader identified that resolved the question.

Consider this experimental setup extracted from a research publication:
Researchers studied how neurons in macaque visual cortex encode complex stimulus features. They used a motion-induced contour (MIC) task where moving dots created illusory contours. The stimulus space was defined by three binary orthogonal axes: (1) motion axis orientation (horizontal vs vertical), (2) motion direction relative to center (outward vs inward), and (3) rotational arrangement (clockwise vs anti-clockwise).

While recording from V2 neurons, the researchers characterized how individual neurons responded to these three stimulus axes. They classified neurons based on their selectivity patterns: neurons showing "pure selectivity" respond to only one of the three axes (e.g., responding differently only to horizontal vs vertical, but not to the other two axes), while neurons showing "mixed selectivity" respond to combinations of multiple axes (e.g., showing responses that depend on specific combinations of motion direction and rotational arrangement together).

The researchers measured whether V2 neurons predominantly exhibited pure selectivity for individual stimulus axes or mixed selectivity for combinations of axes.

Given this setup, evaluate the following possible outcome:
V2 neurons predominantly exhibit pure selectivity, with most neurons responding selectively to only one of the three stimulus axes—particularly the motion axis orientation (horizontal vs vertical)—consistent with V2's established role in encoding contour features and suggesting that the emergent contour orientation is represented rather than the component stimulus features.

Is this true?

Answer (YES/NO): NO